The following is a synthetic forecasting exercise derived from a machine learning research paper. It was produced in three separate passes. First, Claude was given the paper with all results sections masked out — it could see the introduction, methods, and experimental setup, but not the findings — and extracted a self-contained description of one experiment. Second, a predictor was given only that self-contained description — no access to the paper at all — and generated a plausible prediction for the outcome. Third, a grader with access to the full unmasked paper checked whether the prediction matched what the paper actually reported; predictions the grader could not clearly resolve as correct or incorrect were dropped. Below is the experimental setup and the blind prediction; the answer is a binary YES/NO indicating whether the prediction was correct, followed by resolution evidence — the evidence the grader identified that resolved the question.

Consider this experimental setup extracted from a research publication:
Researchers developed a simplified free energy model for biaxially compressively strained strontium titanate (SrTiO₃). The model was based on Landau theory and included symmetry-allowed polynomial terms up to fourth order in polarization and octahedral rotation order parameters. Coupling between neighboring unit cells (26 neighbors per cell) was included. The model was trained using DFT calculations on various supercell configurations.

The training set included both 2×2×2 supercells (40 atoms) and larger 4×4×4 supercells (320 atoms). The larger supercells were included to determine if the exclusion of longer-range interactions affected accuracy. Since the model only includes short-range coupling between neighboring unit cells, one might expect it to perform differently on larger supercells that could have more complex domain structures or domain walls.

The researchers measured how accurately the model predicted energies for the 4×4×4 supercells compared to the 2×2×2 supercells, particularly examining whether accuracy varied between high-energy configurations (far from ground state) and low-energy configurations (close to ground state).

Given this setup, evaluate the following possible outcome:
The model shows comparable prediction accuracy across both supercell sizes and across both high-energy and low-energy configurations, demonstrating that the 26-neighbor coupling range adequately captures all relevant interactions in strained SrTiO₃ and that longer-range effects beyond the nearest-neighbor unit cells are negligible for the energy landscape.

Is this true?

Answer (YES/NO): NO